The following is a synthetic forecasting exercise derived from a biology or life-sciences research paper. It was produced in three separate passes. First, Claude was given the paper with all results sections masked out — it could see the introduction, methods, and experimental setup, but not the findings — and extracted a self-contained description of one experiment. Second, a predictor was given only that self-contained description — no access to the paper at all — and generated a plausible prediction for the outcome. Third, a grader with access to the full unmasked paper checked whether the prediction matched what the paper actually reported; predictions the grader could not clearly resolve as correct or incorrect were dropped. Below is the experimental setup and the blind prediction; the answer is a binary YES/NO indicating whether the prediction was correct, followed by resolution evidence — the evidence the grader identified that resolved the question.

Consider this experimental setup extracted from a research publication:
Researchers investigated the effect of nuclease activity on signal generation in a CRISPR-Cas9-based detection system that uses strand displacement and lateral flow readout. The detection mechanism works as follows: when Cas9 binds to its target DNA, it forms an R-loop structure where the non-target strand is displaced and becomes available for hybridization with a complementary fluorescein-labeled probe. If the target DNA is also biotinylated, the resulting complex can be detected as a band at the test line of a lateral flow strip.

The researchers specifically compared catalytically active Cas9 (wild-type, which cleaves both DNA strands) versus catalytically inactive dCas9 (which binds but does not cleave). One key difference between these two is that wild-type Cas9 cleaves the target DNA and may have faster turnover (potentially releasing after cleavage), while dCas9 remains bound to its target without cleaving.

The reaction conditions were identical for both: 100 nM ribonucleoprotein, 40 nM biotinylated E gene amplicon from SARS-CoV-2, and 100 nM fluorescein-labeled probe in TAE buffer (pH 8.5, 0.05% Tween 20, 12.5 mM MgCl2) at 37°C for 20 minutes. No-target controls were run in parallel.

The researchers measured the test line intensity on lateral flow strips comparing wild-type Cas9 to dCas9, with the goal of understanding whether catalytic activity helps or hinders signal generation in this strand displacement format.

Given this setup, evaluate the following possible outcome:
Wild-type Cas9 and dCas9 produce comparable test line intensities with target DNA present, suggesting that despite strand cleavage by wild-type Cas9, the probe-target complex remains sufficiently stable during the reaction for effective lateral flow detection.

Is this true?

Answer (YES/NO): YES